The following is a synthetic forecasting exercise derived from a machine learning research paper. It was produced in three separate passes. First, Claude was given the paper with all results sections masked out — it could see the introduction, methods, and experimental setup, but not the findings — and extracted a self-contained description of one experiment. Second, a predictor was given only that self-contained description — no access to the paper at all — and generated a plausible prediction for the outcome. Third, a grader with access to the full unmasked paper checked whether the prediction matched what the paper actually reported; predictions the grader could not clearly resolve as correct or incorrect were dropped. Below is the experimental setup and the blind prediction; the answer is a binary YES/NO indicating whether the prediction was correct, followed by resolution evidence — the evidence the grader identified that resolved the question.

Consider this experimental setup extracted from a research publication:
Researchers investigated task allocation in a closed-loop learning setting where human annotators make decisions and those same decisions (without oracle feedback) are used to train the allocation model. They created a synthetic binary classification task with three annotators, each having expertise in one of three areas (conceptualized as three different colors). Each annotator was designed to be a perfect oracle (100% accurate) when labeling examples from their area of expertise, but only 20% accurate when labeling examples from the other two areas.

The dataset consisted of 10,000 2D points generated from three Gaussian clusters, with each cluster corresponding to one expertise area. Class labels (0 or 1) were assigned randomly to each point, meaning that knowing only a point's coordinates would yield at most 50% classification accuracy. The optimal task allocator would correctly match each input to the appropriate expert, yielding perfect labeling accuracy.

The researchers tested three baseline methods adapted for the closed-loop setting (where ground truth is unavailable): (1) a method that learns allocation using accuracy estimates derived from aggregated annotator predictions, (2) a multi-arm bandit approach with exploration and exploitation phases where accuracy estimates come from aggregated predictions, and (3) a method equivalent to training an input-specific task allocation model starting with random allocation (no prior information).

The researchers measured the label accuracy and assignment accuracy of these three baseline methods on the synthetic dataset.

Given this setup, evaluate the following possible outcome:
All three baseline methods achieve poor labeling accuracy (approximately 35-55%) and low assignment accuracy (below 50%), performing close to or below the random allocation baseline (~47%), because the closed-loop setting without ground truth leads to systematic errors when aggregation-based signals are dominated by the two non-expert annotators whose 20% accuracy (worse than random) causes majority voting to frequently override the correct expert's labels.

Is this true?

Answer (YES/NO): YES